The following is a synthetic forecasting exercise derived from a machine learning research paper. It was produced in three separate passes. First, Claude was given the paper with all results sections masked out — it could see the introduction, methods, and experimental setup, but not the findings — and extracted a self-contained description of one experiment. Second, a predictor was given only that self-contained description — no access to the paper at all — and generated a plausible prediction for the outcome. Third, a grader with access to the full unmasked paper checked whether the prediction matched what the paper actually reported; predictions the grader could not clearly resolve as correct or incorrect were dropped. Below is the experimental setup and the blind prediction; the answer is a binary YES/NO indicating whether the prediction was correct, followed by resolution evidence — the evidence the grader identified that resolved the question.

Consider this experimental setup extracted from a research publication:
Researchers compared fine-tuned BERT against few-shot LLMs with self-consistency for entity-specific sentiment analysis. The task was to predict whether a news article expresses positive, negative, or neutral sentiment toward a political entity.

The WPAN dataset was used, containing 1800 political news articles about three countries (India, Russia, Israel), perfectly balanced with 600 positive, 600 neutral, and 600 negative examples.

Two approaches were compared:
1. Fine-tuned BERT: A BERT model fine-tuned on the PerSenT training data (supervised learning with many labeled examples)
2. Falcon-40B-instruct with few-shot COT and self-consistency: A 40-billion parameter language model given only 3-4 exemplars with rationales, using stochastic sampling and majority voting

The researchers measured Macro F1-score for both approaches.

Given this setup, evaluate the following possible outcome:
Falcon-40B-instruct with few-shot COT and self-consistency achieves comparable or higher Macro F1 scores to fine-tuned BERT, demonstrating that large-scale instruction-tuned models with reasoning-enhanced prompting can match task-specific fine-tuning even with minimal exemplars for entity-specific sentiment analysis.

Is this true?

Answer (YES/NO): YES